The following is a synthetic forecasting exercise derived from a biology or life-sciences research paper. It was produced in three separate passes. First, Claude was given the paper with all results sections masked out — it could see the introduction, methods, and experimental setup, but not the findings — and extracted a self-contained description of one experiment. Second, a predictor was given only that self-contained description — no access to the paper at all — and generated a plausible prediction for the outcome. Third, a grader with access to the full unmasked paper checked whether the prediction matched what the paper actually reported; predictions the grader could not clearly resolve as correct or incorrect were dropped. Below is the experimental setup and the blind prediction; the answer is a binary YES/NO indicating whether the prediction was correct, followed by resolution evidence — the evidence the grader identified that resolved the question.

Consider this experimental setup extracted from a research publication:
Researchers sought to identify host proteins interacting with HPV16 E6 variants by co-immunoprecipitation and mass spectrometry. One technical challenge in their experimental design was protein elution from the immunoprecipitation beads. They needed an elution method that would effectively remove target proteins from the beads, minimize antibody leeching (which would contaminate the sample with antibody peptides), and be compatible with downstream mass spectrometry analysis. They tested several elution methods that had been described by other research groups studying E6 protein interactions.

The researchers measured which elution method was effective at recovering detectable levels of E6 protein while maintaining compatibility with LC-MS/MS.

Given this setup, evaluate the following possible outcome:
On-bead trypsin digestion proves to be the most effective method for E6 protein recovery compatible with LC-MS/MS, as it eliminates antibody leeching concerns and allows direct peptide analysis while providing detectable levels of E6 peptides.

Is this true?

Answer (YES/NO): NO